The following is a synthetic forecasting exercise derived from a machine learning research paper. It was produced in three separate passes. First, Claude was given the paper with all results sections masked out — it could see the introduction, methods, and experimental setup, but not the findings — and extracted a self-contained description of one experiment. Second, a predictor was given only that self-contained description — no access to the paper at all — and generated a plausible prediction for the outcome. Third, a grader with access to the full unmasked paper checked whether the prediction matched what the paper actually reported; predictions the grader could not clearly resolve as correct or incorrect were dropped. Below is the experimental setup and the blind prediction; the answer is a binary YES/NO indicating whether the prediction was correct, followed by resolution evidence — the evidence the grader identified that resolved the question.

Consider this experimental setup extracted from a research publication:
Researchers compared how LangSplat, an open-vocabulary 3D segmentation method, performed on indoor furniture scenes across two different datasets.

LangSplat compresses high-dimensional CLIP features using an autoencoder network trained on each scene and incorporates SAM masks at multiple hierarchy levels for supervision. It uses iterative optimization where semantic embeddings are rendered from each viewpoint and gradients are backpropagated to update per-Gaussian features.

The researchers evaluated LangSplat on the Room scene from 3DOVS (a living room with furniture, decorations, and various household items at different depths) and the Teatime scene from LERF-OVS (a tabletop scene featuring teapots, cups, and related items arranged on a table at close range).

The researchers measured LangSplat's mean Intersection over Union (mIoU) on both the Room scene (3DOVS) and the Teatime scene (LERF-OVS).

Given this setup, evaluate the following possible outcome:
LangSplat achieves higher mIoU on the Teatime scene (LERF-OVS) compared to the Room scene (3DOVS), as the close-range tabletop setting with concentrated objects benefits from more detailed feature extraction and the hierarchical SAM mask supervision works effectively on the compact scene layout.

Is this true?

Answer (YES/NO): NO